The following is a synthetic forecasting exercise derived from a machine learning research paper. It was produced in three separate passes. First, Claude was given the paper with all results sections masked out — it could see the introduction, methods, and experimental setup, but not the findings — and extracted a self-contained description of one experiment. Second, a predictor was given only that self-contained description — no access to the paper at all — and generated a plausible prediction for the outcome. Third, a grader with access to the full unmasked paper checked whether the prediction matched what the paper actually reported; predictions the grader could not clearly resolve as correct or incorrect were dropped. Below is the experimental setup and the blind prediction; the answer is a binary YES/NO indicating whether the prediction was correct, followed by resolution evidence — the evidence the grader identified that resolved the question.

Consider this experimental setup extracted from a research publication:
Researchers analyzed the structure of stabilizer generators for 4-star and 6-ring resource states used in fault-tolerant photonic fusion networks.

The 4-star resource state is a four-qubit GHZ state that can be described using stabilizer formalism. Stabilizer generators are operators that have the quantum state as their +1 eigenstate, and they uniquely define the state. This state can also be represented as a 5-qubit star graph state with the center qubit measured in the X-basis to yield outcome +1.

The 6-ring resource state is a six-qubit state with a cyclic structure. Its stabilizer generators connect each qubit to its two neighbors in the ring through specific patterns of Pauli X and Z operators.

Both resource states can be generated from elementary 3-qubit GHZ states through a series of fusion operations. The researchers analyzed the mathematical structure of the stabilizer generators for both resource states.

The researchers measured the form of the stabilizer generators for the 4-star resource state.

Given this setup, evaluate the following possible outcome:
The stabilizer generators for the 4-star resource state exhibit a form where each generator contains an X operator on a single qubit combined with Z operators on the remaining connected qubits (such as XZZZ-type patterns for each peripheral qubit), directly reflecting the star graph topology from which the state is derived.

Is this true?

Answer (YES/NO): NO